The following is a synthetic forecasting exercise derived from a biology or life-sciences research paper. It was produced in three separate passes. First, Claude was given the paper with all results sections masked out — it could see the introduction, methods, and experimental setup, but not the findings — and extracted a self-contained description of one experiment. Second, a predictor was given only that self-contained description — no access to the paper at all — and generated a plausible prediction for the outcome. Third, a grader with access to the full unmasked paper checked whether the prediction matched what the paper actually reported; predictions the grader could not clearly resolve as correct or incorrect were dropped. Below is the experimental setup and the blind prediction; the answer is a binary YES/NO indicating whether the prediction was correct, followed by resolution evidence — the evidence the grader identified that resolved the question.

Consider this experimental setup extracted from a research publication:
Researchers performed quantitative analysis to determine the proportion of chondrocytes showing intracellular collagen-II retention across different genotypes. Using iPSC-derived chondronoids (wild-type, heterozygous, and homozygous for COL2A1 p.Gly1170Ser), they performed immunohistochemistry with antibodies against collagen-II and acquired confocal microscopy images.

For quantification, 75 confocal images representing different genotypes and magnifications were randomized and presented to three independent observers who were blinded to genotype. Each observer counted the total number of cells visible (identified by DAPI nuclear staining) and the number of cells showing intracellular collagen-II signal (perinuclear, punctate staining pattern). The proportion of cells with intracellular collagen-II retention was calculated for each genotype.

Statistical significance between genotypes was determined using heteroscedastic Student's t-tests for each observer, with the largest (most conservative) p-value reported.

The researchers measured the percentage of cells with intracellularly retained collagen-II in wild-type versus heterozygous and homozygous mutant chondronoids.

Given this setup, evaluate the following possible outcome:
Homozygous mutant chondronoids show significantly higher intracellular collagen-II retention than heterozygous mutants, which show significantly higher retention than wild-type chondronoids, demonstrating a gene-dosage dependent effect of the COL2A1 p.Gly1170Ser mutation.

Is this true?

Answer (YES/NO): YES